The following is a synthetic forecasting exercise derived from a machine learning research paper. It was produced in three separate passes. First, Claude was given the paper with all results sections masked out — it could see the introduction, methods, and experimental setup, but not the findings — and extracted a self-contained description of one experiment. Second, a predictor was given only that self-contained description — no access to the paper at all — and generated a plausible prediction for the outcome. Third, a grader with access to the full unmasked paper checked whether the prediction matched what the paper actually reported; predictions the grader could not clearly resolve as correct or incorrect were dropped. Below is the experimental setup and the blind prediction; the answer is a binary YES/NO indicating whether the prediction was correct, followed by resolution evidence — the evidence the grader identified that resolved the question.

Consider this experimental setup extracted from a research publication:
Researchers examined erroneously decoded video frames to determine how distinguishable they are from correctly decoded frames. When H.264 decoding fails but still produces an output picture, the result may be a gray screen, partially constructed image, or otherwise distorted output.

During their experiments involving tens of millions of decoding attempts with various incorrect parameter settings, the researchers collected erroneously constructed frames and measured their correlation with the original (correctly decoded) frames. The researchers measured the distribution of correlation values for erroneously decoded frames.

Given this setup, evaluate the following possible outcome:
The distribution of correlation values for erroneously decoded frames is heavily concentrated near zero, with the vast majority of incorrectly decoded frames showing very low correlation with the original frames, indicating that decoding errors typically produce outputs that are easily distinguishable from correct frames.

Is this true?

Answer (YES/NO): YES